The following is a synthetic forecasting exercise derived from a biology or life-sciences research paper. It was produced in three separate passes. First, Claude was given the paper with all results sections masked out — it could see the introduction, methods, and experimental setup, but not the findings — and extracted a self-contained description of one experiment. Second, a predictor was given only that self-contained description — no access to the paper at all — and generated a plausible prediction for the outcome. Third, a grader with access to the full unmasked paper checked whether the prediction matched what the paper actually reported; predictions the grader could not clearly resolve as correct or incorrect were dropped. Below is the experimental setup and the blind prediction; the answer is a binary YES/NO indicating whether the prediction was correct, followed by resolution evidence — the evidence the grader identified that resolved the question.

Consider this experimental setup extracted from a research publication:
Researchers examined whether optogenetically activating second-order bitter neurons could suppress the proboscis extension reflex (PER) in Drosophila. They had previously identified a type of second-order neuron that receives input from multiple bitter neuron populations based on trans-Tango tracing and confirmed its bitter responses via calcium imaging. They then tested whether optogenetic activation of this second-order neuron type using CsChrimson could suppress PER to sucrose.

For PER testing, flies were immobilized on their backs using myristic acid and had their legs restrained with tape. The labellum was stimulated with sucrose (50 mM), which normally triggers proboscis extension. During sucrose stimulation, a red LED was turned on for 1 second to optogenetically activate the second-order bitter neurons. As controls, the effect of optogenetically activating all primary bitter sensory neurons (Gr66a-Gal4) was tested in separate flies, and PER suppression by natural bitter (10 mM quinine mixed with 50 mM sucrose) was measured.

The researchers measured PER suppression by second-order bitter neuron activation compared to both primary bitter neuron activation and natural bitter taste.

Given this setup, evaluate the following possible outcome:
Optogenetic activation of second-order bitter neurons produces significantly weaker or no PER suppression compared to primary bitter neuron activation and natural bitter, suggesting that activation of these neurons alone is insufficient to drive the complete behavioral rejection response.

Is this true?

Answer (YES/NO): NO